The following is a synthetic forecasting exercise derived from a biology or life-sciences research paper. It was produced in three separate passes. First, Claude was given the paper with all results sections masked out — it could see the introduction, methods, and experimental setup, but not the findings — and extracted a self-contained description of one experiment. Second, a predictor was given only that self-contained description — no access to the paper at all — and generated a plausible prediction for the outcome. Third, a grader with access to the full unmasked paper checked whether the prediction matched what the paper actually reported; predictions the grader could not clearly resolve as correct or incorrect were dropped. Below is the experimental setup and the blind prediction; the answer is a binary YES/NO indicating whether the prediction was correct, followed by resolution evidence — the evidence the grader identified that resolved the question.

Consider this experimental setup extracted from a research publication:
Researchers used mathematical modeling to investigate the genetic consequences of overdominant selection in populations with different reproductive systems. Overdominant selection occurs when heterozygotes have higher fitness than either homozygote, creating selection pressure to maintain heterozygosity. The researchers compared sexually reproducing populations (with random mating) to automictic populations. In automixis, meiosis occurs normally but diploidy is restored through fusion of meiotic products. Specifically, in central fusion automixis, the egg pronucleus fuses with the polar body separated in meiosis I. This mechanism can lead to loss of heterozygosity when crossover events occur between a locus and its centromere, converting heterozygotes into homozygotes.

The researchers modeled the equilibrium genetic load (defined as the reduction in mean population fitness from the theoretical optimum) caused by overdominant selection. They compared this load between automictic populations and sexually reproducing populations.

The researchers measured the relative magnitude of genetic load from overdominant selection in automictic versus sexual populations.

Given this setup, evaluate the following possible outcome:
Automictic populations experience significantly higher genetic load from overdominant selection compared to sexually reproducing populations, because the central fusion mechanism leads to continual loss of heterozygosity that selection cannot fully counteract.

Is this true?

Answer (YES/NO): NO